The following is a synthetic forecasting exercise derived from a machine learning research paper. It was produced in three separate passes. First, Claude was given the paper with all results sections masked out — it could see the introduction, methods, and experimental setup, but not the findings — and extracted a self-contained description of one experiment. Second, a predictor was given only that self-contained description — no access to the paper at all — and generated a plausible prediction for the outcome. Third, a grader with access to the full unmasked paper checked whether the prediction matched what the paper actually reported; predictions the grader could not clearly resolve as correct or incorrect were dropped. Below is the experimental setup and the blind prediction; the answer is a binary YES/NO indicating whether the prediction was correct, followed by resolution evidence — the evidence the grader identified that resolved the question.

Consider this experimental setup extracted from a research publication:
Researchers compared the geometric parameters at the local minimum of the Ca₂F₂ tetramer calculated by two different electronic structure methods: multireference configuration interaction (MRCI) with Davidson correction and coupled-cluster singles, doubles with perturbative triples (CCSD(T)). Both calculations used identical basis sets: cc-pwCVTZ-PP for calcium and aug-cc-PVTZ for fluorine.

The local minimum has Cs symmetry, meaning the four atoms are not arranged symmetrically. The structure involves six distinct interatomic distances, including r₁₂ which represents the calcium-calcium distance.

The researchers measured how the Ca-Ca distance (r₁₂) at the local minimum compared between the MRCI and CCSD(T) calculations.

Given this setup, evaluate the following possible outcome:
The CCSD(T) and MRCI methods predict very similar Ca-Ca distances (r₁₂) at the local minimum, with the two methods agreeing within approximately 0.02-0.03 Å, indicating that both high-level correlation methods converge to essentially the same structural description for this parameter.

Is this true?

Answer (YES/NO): NO